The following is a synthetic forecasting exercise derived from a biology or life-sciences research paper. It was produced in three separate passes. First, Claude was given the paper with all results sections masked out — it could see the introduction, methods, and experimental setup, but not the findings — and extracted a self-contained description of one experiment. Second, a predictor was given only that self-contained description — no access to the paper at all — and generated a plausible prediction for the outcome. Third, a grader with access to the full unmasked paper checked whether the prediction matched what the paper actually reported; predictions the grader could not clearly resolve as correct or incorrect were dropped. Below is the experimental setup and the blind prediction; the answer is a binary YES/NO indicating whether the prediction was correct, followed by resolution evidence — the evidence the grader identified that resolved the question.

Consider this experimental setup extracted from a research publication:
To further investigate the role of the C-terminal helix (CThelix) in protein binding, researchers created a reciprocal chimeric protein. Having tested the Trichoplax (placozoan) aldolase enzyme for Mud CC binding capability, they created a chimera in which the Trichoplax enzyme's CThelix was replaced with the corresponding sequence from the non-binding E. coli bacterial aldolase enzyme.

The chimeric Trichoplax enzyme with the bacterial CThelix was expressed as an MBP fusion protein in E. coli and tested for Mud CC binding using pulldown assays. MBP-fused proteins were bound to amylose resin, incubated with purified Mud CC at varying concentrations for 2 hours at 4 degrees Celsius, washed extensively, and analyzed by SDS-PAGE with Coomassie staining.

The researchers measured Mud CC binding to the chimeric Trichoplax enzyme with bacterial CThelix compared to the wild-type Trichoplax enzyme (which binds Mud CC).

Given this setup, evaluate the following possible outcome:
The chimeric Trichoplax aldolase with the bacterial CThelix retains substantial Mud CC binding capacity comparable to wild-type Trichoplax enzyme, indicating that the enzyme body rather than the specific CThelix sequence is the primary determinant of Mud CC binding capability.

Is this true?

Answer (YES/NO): NO